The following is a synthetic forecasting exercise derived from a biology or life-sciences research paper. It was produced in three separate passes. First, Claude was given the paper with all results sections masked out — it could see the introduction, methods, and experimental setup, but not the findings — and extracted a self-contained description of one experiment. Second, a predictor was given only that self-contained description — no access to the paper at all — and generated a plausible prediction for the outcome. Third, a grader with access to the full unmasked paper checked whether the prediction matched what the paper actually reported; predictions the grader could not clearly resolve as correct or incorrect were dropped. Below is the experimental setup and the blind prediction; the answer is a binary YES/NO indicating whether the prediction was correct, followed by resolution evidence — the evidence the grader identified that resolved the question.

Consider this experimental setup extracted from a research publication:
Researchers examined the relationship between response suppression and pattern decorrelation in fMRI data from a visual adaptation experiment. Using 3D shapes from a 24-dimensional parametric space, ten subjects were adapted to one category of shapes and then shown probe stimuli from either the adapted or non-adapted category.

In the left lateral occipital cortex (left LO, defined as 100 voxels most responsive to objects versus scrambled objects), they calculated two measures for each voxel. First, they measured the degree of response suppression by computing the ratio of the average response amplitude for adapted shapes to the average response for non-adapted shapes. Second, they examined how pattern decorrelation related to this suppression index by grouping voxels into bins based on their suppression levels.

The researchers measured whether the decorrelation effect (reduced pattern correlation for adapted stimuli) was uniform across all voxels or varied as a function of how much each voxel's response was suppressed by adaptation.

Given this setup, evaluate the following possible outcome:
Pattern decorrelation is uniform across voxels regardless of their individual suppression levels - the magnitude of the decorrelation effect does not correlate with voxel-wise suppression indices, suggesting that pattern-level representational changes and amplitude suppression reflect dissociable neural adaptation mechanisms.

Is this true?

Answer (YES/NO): NO